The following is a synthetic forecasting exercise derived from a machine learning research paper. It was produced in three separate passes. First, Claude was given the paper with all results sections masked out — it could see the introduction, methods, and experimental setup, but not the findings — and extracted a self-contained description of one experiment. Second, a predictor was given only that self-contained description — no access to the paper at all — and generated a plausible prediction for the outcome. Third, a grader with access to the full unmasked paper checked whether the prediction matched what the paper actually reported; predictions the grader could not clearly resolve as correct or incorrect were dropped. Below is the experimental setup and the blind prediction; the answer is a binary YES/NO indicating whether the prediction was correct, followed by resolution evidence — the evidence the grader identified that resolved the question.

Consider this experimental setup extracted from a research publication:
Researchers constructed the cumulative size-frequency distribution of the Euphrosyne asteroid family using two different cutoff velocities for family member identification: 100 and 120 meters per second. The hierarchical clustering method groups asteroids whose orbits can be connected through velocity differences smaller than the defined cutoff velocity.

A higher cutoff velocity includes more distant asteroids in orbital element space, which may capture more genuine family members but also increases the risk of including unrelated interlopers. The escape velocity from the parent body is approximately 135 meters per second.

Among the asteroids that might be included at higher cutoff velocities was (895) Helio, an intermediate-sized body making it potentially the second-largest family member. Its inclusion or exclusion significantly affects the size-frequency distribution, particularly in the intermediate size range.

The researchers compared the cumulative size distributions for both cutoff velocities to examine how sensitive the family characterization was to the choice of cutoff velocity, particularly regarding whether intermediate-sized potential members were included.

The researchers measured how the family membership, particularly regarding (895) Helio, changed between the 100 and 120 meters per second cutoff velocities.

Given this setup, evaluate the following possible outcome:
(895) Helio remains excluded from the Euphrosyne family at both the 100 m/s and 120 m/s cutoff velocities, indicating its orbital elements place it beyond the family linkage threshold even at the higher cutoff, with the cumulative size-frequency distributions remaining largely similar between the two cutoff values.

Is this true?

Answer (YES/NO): NO